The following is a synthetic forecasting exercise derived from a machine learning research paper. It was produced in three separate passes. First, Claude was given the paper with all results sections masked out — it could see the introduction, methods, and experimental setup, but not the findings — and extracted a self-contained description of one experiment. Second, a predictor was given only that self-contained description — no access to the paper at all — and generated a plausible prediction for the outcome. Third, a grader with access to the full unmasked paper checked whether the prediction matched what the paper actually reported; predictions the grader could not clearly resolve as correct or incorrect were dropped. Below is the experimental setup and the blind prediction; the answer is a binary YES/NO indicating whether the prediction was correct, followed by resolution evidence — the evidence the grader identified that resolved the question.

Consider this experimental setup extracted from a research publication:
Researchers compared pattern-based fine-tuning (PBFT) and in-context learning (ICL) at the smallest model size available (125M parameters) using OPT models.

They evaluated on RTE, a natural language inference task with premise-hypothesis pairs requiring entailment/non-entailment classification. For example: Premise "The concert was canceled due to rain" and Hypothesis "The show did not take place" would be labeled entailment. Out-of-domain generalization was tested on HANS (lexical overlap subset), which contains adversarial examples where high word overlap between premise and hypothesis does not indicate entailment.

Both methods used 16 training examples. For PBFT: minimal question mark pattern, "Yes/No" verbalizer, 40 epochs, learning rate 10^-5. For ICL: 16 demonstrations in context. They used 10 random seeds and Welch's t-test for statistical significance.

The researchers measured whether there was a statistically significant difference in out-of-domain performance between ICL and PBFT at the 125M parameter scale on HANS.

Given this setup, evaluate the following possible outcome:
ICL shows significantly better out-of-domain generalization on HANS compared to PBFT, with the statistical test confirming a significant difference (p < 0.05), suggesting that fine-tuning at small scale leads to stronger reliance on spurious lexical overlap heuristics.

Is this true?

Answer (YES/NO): NO